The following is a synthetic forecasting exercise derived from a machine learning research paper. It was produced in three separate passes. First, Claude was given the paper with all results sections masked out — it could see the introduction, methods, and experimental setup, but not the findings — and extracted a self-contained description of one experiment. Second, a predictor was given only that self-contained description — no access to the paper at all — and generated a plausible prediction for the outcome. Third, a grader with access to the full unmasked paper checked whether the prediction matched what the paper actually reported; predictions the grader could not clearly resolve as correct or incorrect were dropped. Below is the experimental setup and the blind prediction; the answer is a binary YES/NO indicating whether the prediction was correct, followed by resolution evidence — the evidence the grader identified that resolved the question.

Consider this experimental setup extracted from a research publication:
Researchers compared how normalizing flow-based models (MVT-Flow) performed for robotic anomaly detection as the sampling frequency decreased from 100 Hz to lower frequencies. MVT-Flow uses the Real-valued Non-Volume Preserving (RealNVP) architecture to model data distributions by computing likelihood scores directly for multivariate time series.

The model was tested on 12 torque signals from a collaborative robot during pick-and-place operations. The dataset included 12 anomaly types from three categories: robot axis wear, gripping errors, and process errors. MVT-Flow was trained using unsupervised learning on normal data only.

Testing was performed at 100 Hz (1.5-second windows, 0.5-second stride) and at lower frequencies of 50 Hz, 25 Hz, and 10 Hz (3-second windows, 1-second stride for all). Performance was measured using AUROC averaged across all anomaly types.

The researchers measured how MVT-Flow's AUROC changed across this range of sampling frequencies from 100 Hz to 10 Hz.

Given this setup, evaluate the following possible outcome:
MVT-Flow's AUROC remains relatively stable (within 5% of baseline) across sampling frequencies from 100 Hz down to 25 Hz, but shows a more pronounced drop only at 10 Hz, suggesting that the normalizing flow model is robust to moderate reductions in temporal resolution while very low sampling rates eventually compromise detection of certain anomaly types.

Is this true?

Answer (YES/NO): NO